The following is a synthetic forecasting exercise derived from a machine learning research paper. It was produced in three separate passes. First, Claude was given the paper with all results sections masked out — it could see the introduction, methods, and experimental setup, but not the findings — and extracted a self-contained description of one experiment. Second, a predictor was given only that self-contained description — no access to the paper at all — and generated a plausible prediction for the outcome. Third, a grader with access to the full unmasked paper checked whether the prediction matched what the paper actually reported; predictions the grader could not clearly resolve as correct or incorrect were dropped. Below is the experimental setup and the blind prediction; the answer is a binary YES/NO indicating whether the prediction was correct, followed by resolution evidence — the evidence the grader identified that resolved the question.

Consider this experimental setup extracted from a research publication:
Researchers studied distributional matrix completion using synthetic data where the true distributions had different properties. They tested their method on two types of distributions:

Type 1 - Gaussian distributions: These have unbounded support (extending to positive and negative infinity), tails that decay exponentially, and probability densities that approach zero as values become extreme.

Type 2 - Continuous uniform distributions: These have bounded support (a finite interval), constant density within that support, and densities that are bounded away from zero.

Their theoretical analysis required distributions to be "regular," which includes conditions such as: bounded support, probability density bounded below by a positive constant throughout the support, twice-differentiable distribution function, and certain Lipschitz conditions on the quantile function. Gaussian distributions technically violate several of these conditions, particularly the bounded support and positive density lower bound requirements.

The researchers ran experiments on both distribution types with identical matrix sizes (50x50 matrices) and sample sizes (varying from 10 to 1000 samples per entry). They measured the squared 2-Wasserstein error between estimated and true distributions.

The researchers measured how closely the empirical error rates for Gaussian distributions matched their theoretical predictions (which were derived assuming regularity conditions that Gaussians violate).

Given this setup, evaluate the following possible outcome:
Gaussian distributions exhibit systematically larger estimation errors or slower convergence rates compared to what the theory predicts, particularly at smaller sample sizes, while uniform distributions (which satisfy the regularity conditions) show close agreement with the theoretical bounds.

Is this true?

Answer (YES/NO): NO